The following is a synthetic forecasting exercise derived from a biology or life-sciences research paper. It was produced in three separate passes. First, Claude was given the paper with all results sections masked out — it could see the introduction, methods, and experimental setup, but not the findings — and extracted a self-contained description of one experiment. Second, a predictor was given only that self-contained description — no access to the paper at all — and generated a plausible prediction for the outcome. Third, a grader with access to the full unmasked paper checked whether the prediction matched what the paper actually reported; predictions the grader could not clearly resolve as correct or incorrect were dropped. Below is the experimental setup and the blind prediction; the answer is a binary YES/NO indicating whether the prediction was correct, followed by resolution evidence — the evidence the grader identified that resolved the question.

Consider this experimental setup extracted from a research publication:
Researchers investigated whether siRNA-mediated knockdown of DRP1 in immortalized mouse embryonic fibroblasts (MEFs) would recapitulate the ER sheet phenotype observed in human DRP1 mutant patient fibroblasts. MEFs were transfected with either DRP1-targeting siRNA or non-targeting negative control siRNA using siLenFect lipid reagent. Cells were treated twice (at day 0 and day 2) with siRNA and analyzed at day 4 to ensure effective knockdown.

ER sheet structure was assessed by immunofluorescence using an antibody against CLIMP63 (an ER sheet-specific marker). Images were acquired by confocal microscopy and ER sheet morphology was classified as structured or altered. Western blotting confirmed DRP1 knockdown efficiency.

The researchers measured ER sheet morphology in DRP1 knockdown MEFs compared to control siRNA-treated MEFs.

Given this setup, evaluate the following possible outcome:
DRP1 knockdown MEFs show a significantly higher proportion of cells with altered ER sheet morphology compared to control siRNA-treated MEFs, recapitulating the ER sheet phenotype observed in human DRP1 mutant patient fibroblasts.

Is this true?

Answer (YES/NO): YES